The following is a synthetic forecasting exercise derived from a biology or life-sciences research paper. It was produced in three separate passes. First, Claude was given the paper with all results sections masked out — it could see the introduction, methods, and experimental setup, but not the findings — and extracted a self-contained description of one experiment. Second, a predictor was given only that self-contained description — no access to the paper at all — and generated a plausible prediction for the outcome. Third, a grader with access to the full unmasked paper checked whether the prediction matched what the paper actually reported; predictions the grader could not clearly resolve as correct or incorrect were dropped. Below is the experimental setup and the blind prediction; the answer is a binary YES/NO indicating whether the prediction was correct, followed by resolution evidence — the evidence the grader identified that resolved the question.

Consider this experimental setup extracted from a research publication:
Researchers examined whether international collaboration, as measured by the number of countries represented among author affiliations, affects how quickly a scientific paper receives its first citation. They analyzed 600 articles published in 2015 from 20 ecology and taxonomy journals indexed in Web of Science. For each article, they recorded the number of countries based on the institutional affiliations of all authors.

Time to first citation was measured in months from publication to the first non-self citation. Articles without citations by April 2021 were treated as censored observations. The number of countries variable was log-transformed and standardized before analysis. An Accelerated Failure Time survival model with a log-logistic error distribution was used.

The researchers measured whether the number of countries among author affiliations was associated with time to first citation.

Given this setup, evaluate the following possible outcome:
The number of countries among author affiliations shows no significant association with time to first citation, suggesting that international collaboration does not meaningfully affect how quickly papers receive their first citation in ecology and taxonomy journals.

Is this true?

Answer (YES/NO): YES